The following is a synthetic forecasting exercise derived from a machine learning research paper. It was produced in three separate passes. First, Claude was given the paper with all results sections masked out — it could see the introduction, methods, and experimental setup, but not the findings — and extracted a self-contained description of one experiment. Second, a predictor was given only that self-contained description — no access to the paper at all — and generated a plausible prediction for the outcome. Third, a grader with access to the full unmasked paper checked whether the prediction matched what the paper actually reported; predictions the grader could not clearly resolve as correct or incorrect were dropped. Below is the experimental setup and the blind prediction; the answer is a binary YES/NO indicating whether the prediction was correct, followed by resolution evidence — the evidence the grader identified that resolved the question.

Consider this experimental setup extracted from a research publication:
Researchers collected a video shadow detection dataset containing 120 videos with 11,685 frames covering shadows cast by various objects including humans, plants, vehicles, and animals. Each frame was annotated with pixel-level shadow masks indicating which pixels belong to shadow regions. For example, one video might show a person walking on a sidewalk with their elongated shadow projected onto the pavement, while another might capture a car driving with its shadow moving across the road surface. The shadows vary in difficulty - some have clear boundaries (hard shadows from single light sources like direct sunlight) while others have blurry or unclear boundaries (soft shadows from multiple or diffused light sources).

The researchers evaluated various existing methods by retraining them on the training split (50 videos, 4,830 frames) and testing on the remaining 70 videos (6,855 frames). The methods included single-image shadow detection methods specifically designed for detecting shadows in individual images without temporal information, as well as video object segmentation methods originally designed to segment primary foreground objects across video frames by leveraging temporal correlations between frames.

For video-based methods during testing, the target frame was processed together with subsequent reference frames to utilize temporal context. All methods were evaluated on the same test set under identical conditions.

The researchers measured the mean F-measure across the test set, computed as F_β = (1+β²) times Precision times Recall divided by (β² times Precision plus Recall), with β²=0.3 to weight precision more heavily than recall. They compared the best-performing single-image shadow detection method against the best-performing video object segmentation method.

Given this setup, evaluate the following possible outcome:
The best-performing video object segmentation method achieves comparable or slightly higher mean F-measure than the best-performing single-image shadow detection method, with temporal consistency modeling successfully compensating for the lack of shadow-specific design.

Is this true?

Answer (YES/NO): NO